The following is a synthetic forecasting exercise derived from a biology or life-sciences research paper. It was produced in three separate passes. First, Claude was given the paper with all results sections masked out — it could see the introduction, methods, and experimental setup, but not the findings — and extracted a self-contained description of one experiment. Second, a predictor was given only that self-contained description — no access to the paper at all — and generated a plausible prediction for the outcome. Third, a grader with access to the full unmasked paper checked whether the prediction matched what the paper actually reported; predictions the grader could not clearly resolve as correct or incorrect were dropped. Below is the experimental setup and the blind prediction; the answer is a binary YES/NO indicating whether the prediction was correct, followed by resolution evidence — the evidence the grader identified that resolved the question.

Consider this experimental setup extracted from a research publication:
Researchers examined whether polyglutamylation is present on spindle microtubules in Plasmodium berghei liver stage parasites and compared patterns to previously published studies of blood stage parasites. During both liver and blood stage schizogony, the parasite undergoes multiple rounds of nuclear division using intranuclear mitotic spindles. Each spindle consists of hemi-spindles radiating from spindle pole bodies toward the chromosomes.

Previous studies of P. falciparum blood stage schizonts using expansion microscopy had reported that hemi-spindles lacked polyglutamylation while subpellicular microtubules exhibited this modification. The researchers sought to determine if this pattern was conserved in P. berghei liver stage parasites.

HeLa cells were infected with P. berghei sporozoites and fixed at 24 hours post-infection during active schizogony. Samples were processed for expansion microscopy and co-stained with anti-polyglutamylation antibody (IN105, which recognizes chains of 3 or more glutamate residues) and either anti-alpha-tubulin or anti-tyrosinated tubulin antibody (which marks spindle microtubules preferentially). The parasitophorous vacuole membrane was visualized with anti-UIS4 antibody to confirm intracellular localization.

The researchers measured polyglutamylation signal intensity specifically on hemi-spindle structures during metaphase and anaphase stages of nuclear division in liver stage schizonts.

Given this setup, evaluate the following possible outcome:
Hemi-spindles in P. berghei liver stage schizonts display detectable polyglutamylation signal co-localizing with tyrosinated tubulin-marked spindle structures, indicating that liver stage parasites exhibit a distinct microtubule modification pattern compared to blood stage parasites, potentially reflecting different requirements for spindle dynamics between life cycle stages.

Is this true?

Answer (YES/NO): NO